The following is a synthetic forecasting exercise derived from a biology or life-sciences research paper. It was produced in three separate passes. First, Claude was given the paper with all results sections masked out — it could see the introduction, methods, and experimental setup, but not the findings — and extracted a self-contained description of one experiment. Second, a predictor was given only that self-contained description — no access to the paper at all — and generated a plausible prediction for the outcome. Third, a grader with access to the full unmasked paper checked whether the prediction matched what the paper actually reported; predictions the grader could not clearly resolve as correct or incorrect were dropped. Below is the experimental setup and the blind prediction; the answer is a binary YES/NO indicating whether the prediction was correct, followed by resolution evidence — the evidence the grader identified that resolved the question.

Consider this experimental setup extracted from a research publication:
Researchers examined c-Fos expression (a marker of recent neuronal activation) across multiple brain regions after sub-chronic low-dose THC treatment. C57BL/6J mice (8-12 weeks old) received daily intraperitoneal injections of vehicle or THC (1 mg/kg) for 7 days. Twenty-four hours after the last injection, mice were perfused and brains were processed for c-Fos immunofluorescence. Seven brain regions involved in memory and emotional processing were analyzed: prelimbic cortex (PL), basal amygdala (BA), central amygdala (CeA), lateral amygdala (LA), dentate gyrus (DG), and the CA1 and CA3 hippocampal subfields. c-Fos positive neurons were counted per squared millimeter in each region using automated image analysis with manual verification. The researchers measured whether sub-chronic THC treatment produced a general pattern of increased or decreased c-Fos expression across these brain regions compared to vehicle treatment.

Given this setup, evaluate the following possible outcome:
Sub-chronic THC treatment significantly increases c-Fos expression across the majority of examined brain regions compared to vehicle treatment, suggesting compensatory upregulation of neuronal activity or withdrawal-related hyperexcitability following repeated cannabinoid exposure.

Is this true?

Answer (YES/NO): YES